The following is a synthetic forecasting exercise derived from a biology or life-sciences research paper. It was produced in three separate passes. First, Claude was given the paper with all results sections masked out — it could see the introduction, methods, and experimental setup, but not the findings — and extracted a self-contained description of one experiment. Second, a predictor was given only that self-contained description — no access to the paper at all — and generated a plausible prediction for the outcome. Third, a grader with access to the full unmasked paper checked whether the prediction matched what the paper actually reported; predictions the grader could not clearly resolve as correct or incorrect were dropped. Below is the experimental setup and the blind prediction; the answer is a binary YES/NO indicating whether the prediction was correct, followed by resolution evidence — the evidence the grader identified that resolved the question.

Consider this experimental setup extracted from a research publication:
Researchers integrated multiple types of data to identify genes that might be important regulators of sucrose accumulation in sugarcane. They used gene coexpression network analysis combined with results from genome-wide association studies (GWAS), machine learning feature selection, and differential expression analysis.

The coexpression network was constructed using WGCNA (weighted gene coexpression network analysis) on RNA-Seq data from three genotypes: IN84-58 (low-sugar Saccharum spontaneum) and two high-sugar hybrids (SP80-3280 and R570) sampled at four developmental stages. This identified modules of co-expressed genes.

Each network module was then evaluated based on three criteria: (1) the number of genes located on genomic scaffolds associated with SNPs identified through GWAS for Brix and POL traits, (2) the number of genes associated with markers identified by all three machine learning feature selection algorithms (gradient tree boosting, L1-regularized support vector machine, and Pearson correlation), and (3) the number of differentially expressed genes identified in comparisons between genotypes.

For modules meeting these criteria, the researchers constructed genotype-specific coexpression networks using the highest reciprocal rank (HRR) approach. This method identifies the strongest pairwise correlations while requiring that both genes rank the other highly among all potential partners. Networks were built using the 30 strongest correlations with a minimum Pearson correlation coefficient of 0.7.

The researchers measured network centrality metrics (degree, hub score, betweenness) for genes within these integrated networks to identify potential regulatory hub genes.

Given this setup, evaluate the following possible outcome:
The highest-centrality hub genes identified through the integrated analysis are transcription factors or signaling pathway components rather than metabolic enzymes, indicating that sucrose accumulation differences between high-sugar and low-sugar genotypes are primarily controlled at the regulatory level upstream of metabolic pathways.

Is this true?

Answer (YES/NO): YES